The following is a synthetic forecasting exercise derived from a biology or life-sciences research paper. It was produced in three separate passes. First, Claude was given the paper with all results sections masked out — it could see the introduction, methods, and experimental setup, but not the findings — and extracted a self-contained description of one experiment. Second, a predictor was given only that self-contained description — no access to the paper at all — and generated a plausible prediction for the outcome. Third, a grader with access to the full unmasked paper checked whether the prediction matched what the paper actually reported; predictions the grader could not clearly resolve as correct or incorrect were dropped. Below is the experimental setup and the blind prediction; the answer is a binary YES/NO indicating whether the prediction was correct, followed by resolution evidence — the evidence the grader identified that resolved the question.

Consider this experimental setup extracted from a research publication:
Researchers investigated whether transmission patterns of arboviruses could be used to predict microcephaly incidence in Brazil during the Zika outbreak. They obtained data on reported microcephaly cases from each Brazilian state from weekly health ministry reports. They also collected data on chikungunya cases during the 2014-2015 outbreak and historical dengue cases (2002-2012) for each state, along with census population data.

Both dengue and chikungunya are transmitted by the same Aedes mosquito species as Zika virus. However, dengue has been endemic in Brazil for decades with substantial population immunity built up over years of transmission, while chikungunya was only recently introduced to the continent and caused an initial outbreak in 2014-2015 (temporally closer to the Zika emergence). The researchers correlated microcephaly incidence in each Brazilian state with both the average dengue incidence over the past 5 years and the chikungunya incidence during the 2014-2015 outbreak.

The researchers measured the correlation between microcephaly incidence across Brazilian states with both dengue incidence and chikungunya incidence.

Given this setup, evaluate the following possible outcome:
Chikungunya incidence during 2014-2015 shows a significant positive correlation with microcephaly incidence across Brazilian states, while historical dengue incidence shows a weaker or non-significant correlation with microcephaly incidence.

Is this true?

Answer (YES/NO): NO